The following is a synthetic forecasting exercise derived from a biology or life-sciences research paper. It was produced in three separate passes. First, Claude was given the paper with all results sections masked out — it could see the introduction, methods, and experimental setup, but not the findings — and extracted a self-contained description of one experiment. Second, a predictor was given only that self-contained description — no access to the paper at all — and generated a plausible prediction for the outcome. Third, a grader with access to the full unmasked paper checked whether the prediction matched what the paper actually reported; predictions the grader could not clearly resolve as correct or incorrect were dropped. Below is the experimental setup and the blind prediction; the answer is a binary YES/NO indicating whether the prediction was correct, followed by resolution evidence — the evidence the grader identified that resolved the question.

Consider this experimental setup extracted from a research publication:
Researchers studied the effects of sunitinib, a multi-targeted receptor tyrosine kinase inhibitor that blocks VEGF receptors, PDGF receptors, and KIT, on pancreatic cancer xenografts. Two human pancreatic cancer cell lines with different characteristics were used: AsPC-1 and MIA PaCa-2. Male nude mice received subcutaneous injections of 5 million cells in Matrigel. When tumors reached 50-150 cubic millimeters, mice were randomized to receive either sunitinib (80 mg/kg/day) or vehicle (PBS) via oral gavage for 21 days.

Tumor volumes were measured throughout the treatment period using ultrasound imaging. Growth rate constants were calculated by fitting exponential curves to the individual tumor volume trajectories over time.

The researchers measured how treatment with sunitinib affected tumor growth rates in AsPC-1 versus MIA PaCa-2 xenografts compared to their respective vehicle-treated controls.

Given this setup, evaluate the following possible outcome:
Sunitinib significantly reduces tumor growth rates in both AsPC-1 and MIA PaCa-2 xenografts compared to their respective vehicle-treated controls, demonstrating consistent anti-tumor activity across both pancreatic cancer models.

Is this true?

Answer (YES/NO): YES